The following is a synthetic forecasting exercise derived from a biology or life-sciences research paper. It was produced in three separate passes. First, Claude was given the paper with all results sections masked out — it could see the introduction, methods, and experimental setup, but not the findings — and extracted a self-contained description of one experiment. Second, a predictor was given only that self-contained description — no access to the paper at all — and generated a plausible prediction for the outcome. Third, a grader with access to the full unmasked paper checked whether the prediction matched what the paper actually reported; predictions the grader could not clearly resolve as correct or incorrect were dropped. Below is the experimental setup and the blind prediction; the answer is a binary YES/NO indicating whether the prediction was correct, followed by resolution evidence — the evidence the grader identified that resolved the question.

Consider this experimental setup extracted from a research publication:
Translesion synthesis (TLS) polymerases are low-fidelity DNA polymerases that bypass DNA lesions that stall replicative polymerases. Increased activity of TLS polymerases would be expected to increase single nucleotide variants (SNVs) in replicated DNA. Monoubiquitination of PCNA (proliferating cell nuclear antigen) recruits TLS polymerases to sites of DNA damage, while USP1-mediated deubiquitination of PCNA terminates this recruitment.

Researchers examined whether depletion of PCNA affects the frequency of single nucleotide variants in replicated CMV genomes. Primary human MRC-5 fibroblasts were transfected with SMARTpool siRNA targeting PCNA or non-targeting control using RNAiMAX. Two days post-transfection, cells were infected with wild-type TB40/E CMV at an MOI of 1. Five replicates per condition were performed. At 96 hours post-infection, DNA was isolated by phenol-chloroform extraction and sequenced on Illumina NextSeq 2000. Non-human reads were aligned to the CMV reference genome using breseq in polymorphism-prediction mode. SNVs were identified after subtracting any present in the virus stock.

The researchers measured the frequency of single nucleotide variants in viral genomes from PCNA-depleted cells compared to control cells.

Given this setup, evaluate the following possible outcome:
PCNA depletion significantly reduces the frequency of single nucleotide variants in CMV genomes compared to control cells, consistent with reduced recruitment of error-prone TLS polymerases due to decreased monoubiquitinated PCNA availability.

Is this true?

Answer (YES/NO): YES